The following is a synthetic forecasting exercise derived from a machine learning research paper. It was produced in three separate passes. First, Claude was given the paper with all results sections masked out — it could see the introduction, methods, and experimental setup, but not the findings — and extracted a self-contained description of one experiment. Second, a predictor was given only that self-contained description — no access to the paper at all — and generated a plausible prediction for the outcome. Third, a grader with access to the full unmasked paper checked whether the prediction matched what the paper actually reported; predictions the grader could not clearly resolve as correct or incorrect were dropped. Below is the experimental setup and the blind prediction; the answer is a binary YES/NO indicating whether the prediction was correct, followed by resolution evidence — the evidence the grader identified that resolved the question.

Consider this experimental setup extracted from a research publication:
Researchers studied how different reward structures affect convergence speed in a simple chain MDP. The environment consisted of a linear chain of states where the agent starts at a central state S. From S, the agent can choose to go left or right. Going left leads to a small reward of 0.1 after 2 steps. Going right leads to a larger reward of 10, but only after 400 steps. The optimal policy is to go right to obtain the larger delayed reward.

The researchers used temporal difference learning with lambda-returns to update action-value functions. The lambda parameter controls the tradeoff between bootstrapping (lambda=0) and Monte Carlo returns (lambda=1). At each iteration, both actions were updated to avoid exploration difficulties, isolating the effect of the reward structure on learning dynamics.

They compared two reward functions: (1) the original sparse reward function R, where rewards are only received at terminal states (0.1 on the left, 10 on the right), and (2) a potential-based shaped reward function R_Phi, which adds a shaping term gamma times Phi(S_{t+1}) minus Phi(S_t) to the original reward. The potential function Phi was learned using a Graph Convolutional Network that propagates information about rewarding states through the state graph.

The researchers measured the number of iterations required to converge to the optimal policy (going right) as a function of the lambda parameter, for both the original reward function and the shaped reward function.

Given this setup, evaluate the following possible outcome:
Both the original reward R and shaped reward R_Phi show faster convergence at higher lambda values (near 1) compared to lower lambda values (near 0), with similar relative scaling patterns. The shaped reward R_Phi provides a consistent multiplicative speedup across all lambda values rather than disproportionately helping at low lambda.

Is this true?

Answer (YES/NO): NO